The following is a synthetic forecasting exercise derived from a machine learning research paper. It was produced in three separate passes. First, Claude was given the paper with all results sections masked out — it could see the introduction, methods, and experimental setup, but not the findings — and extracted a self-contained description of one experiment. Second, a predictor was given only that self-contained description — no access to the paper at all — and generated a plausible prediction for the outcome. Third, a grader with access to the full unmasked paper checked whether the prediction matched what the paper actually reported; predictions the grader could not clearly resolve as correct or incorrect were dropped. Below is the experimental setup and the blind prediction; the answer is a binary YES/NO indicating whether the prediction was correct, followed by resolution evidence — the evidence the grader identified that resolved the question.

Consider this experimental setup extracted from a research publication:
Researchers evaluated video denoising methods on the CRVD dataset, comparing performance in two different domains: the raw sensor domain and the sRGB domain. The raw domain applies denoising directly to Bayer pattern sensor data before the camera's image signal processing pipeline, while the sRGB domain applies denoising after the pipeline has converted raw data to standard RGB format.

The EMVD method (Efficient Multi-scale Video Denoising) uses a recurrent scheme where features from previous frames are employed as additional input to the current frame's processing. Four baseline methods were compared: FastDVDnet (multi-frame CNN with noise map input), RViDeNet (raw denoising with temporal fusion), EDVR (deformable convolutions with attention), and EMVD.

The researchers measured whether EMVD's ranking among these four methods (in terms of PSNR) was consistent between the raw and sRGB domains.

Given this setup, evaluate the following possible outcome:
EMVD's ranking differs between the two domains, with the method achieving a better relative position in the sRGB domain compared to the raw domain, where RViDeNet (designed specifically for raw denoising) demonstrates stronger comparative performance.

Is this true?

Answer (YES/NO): NO